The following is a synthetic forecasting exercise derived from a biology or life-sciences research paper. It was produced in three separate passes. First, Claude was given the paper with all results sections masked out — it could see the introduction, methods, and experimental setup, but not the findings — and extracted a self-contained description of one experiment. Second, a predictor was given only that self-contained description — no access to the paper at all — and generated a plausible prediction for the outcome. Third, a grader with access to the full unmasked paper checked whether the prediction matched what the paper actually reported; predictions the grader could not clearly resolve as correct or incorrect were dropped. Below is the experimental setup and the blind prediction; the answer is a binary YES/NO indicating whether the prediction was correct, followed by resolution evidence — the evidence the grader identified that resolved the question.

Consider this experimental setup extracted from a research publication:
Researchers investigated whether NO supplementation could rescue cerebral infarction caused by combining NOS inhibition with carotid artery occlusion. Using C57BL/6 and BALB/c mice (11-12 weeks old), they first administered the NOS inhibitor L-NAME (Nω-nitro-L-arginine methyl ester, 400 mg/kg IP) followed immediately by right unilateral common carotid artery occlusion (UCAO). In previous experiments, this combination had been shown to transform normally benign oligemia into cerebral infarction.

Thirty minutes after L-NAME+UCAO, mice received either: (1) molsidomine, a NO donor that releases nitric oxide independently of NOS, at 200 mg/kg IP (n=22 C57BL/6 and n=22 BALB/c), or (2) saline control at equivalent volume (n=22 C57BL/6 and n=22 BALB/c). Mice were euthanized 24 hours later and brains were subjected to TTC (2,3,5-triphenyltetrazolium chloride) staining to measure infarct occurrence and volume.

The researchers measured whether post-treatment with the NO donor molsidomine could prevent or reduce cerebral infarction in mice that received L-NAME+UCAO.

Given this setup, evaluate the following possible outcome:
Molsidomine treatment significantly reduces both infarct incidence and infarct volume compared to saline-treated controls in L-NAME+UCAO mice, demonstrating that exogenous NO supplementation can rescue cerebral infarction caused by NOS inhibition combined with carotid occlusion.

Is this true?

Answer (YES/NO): NO